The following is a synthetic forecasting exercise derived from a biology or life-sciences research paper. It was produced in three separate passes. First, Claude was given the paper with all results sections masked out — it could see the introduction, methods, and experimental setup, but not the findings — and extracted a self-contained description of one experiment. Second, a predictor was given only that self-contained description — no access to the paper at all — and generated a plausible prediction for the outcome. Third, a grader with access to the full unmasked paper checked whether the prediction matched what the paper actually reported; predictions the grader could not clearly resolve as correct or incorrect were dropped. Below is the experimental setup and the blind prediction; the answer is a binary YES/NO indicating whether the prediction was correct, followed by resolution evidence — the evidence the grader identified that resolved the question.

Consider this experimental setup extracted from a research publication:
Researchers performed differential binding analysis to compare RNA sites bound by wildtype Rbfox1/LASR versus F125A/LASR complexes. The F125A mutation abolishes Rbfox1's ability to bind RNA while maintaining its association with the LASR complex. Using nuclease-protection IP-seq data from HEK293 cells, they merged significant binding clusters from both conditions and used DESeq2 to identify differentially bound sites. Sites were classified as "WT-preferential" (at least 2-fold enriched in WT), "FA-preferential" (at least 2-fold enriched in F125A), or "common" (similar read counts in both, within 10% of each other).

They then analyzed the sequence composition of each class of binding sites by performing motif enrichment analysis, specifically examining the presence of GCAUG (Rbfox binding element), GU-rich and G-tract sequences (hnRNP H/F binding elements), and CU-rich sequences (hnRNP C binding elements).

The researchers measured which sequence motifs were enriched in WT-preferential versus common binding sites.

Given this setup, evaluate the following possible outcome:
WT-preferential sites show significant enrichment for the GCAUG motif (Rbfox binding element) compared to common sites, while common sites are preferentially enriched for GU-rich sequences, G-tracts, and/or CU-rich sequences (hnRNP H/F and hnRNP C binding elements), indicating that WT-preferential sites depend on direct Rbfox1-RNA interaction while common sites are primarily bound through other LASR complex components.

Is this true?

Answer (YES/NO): YES